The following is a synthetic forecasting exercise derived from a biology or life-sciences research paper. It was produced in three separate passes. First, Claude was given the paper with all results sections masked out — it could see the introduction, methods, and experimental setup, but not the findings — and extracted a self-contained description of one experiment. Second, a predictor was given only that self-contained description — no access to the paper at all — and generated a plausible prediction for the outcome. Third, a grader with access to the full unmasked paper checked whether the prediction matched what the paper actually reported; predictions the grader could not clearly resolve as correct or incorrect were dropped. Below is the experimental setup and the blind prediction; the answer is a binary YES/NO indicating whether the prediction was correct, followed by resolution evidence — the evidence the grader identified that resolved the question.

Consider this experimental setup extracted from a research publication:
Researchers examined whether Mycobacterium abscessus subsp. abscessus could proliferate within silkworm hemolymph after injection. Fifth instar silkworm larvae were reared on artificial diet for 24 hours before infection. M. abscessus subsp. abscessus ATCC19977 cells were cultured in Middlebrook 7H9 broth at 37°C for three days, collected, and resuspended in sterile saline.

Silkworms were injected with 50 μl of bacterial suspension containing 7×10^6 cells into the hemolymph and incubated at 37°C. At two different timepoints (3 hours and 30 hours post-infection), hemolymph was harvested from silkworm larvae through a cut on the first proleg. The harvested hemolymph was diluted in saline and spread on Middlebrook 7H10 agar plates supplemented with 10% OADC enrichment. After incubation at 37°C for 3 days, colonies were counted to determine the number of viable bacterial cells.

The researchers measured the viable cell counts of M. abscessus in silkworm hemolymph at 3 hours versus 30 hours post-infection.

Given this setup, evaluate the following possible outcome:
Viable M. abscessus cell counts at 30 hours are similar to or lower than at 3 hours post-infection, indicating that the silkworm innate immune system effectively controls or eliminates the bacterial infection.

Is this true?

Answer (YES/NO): NO